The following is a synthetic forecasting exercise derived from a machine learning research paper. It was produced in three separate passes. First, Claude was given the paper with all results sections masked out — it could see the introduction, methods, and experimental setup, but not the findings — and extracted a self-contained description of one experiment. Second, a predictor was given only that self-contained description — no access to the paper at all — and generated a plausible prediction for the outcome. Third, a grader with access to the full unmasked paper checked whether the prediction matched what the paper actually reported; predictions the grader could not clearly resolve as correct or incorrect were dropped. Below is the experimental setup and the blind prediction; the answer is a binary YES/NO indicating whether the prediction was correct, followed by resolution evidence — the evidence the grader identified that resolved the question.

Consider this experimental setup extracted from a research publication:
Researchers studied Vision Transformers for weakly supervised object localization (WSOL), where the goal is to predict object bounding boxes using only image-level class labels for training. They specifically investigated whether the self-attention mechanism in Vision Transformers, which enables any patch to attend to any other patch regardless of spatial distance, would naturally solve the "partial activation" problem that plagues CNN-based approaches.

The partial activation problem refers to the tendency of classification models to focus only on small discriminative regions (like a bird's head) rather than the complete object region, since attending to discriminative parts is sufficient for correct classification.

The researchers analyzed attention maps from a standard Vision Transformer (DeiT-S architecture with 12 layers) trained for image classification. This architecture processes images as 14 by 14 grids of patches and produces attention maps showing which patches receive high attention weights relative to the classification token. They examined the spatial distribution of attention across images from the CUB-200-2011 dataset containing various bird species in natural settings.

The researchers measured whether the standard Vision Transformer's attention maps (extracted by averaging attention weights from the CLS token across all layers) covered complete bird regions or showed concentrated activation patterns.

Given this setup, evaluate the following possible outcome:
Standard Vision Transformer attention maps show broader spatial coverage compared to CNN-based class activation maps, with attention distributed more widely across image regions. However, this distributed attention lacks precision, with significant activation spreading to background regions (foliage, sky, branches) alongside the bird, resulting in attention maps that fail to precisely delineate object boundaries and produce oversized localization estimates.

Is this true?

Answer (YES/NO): NO